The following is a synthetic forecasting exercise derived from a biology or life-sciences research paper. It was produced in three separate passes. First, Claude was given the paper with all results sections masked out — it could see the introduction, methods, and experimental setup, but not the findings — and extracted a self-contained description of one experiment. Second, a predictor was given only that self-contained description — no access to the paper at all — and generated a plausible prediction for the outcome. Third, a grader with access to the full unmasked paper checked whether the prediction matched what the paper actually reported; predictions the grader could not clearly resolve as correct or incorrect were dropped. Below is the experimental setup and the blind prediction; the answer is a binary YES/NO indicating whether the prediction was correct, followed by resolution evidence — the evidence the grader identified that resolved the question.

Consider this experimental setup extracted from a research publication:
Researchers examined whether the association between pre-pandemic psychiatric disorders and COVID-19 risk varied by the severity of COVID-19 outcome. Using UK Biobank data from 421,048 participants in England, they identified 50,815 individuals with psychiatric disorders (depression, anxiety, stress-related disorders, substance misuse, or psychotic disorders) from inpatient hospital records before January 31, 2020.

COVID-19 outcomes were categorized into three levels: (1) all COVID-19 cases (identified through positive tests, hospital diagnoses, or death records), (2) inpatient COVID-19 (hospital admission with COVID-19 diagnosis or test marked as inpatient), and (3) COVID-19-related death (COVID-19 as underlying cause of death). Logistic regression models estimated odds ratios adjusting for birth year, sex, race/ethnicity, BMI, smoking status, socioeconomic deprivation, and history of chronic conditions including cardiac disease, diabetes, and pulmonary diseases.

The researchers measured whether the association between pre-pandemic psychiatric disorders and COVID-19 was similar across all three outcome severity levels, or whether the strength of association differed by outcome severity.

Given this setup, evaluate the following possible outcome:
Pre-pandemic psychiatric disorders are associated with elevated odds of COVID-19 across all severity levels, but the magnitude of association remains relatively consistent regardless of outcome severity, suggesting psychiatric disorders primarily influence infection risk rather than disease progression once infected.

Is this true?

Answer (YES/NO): NO